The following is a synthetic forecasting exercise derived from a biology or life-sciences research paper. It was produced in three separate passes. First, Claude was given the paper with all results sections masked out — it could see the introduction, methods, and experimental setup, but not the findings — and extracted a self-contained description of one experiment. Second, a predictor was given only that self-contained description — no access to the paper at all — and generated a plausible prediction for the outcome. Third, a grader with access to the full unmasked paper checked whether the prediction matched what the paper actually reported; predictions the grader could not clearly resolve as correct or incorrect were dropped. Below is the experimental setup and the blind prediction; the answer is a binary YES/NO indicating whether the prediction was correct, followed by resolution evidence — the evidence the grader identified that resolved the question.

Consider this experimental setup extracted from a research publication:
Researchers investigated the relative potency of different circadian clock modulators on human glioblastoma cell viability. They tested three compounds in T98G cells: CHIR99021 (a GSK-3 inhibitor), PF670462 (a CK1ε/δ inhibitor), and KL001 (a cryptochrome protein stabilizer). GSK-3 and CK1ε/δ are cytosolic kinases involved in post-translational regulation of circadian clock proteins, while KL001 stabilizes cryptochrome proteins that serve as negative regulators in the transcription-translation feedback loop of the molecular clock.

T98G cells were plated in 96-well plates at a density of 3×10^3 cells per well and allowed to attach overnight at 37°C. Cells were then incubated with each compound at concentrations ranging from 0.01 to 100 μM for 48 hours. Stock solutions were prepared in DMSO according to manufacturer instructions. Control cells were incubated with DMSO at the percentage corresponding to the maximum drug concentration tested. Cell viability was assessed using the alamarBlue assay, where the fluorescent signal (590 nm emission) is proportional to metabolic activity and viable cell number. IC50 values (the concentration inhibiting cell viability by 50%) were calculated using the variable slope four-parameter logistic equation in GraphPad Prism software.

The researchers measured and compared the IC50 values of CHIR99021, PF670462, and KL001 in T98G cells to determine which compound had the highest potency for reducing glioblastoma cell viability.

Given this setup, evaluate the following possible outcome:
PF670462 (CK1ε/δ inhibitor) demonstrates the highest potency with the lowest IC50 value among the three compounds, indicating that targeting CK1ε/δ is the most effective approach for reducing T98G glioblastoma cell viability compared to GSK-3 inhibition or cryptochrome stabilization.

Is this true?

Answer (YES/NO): YES